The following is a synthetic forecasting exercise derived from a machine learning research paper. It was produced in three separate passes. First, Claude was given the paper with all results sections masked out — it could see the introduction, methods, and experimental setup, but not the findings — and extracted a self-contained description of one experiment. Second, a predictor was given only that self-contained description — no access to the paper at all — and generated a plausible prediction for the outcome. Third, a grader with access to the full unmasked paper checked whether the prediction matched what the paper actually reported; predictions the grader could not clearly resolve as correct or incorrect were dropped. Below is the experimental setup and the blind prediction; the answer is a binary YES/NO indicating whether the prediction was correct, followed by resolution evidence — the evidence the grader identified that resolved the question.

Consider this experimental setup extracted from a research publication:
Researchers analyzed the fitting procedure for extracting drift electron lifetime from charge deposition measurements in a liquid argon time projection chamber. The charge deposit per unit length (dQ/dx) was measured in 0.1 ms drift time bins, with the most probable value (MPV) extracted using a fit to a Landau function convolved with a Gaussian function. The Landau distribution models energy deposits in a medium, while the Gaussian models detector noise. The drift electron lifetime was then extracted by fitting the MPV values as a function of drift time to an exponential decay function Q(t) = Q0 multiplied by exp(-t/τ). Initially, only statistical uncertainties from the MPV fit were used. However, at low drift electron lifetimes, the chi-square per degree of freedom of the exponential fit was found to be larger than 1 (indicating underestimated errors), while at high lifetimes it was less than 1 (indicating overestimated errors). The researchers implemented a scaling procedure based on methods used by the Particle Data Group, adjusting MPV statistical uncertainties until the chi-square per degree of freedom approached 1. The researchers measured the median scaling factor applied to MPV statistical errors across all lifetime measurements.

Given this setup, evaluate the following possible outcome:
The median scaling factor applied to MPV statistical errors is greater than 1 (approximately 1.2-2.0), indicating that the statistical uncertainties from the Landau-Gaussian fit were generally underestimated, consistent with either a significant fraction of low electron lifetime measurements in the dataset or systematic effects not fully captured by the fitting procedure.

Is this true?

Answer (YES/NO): NO